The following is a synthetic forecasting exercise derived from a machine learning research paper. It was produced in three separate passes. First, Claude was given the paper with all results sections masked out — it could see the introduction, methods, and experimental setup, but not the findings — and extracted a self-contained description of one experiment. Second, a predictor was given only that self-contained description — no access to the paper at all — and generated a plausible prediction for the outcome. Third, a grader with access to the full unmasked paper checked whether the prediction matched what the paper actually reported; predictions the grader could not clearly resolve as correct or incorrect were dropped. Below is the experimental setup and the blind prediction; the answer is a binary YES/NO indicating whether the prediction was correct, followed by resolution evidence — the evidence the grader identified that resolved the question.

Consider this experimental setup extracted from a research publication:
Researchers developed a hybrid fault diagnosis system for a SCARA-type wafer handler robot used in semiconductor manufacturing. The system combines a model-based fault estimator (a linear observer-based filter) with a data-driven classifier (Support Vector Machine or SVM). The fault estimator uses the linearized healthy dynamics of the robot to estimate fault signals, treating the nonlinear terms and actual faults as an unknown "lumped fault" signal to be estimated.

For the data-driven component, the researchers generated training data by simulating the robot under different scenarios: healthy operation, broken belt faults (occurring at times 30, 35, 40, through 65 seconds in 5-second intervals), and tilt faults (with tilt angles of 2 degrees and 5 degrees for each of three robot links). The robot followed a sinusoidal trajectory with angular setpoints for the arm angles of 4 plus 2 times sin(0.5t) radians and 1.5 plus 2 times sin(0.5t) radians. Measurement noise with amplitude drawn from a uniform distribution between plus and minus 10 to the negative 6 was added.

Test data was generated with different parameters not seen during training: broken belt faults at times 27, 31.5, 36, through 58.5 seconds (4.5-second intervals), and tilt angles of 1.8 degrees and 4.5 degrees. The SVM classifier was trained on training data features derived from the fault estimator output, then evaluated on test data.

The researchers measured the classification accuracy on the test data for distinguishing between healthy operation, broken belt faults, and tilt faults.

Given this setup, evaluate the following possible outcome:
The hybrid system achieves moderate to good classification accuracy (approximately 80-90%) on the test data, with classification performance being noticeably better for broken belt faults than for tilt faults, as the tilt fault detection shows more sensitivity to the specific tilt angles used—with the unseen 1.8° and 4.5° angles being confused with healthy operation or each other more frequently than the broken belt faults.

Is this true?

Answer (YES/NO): NO